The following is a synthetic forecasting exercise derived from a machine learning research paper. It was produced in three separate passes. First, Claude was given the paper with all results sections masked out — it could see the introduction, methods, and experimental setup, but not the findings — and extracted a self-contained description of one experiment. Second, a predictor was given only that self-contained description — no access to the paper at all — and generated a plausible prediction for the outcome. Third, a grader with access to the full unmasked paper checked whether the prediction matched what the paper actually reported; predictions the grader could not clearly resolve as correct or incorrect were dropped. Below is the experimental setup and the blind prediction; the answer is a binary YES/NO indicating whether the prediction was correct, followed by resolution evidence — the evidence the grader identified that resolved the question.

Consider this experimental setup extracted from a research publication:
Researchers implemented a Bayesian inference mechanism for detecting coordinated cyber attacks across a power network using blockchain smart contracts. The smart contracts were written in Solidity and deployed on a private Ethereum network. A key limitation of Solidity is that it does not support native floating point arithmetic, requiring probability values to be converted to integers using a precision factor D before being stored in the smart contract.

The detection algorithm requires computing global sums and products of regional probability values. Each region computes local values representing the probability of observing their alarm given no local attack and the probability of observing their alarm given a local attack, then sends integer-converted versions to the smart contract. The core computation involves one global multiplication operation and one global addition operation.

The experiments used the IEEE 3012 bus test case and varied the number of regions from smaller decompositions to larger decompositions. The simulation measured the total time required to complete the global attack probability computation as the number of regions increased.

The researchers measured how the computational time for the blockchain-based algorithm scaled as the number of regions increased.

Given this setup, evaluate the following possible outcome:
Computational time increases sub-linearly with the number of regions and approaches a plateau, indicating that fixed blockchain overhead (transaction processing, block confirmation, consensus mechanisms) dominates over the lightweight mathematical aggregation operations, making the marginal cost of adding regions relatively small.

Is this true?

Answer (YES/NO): NO